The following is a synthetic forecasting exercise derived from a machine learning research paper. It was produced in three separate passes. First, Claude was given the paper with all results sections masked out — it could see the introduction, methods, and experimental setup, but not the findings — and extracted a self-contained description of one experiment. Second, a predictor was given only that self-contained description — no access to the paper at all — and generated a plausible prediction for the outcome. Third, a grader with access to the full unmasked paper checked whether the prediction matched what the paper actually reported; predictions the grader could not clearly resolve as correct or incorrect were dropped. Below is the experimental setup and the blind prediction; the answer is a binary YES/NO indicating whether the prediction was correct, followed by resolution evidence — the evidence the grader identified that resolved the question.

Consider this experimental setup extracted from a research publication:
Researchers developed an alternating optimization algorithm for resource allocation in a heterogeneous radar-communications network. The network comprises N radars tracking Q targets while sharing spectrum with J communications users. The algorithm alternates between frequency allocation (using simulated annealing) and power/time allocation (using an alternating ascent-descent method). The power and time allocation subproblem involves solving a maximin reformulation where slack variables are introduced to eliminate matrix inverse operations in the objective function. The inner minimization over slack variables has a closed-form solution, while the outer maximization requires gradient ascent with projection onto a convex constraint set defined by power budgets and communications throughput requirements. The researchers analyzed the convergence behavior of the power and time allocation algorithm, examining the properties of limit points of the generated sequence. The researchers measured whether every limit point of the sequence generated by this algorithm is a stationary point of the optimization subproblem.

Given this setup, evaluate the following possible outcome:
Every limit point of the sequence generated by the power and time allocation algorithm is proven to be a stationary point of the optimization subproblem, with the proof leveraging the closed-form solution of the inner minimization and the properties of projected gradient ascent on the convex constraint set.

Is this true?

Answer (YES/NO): YES